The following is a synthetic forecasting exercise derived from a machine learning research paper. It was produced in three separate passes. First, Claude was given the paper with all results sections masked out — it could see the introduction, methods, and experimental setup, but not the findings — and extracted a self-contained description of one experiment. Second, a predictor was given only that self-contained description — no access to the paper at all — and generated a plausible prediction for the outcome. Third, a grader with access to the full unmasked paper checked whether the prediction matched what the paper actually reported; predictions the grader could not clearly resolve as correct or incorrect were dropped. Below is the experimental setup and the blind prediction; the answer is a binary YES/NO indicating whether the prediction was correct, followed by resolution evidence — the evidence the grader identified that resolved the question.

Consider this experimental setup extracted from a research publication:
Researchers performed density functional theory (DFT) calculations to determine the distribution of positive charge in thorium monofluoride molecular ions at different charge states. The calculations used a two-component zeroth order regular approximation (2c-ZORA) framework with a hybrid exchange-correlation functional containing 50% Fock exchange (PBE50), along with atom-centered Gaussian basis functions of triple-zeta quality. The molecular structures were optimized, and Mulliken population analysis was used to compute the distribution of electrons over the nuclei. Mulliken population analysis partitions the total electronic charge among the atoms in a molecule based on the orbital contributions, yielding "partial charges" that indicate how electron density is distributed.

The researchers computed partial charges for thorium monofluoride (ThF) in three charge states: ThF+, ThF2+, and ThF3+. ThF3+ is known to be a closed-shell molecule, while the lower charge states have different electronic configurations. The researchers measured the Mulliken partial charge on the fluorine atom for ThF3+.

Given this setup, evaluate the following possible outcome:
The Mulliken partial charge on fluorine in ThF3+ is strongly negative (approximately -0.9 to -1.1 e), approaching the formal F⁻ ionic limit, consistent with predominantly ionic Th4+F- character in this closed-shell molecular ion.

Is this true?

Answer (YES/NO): NO